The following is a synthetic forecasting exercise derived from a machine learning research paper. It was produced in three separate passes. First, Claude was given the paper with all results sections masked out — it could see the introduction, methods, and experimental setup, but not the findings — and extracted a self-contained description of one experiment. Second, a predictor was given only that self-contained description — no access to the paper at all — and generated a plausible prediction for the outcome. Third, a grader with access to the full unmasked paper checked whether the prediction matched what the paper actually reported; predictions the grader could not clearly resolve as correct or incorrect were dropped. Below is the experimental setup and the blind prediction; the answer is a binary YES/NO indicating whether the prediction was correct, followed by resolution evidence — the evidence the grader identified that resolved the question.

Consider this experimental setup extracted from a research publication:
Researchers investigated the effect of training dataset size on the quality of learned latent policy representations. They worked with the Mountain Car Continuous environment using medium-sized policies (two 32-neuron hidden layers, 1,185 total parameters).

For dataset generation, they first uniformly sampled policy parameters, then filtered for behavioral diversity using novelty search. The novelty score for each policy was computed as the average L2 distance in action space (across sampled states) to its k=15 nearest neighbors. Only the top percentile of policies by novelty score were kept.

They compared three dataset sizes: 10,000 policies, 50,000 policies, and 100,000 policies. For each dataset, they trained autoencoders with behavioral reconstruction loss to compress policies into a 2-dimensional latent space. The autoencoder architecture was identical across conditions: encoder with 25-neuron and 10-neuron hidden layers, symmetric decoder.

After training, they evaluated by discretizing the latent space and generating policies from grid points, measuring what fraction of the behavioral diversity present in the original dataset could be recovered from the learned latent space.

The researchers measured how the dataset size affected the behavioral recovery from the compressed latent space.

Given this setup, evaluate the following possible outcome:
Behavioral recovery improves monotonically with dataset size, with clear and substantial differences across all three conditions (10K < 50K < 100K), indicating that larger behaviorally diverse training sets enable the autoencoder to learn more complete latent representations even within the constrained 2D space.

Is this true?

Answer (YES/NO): NO